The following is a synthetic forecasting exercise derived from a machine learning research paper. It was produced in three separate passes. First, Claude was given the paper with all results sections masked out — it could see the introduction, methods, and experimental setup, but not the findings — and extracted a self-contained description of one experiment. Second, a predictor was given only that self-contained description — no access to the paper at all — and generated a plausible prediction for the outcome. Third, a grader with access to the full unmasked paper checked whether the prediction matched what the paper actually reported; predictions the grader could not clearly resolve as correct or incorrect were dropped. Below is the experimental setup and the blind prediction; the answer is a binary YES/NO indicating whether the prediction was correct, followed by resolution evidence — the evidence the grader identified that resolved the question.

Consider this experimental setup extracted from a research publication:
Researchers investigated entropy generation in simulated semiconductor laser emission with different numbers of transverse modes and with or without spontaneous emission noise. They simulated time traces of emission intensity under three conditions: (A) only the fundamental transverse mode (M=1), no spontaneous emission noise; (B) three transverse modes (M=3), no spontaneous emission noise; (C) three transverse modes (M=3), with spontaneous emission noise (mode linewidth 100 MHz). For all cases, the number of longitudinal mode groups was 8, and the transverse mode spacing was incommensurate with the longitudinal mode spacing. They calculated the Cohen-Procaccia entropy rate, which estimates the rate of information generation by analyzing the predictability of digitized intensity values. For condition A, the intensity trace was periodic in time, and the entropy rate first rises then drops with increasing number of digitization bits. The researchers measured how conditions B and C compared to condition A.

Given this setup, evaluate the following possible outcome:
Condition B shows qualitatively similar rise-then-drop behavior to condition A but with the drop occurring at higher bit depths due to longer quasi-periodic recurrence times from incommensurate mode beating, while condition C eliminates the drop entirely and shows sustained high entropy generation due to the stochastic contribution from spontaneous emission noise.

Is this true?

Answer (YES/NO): NO